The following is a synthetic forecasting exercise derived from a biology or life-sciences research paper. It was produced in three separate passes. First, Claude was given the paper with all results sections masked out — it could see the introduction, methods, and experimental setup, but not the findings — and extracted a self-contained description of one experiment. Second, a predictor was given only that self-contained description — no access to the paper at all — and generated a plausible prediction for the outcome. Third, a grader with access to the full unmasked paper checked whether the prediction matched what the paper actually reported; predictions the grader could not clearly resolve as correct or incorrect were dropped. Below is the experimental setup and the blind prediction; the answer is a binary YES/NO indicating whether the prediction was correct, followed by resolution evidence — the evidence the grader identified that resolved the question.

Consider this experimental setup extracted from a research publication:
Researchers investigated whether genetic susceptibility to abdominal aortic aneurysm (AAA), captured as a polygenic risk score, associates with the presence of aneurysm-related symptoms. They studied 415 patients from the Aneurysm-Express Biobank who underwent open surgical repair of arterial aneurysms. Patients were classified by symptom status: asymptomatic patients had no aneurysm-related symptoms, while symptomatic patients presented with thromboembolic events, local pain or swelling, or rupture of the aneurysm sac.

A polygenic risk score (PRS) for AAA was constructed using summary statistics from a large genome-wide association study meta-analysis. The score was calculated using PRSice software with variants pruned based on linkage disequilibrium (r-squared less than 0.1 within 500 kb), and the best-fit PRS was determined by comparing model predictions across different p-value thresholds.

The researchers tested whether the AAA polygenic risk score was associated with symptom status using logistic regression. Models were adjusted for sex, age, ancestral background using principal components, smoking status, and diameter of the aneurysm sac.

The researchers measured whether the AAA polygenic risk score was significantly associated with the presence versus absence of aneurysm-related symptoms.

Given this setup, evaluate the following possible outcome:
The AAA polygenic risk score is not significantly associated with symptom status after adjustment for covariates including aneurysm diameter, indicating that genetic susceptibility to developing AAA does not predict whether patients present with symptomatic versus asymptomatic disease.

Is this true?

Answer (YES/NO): YES